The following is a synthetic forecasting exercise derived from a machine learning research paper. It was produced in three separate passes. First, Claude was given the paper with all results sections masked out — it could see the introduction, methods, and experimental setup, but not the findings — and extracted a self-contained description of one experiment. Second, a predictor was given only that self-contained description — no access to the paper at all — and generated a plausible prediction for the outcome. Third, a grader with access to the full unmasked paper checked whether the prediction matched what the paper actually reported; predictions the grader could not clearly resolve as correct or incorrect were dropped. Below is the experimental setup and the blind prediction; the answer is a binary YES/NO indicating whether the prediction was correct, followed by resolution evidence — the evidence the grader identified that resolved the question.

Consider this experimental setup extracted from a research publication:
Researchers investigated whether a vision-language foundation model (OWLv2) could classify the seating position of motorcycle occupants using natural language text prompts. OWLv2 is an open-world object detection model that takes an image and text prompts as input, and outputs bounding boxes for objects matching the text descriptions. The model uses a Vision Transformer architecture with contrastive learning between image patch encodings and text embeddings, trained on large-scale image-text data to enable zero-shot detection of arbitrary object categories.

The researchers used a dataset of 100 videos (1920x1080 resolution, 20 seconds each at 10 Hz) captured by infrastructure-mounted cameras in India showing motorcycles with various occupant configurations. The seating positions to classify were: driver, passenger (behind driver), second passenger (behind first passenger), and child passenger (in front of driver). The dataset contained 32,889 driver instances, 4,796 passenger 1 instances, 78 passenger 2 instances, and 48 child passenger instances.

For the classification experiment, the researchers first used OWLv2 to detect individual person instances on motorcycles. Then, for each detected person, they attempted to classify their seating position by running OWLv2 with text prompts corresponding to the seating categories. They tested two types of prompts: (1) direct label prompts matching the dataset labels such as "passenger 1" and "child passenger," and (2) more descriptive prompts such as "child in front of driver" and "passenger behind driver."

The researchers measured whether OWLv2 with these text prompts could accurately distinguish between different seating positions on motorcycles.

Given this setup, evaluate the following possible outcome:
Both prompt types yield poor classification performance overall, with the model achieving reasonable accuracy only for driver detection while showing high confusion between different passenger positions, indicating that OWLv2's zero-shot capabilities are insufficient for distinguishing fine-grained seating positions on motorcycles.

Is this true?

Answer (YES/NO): NO